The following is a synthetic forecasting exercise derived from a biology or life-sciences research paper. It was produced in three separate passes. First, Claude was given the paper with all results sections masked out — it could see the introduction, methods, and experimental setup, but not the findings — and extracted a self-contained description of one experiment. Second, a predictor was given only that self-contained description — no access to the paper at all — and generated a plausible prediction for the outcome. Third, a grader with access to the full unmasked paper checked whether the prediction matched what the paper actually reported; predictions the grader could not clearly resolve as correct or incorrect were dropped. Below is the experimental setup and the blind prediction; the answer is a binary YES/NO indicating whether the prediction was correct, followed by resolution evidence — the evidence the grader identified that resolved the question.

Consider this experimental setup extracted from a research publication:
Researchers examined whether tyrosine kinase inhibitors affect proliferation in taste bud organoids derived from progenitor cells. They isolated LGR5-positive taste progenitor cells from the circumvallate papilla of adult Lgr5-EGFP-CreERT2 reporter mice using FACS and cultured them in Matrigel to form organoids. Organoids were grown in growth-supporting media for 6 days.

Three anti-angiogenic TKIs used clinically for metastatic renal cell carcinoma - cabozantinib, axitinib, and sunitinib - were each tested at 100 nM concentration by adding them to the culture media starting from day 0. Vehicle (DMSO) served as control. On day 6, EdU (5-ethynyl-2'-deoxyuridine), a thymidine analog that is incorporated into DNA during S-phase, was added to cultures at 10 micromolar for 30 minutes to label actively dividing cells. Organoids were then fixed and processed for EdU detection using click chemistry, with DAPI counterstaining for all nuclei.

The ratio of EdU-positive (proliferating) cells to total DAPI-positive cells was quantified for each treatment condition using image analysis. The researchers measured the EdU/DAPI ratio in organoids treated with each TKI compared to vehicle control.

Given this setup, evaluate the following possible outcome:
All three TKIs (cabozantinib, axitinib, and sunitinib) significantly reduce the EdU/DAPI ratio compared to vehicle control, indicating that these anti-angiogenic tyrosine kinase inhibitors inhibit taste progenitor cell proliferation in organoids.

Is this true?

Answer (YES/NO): NO